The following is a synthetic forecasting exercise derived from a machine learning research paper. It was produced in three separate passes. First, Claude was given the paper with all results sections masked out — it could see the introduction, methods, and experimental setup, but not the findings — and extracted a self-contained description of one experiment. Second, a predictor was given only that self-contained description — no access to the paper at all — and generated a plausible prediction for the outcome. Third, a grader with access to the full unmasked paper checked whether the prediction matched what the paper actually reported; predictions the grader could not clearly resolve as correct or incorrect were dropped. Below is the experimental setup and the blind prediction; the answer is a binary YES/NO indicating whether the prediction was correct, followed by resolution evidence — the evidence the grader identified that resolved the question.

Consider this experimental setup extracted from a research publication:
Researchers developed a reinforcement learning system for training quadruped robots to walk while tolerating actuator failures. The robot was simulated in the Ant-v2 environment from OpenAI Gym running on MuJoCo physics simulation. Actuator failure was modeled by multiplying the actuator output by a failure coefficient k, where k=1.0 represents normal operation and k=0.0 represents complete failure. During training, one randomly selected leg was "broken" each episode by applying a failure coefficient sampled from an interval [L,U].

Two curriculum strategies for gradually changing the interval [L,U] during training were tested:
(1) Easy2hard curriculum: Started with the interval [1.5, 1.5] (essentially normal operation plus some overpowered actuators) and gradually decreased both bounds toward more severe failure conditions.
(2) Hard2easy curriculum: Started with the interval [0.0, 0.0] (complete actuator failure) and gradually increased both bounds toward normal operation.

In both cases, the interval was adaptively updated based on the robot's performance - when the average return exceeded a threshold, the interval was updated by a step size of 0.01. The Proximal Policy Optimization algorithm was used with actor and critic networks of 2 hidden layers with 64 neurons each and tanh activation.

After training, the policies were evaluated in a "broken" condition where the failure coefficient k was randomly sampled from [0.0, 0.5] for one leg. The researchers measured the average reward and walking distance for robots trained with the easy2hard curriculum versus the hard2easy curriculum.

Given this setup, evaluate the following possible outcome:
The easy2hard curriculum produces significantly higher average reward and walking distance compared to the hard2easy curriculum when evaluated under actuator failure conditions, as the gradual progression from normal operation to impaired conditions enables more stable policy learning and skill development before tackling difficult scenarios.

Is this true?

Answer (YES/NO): NO